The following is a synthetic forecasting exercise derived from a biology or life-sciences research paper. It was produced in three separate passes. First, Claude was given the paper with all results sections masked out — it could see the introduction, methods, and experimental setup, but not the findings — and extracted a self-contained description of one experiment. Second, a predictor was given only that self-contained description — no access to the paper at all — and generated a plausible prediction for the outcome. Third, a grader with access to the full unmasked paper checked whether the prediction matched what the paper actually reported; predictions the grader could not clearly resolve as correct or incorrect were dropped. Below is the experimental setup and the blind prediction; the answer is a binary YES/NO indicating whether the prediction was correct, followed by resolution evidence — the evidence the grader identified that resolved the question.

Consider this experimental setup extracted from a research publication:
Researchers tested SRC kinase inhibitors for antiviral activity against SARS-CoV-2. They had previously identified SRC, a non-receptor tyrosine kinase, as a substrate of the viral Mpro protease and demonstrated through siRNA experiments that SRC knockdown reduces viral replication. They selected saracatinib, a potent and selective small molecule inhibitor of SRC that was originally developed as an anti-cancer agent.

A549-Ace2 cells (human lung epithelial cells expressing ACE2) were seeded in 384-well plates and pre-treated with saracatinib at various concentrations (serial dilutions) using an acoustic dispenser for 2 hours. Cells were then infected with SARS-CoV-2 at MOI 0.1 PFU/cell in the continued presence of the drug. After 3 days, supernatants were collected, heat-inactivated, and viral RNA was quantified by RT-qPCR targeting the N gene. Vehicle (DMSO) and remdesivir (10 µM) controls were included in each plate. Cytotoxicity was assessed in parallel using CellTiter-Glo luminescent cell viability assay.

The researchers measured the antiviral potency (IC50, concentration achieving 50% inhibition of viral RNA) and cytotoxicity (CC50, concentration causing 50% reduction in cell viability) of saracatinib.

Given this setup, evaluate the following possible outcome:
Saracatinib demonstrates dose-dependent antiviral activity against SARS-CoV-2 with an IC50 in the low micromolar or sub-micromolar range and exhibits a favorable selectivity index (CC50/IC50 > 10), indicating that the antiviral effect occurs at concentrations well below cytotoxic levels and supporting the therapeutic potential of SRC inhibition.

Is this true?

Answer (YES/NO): NO